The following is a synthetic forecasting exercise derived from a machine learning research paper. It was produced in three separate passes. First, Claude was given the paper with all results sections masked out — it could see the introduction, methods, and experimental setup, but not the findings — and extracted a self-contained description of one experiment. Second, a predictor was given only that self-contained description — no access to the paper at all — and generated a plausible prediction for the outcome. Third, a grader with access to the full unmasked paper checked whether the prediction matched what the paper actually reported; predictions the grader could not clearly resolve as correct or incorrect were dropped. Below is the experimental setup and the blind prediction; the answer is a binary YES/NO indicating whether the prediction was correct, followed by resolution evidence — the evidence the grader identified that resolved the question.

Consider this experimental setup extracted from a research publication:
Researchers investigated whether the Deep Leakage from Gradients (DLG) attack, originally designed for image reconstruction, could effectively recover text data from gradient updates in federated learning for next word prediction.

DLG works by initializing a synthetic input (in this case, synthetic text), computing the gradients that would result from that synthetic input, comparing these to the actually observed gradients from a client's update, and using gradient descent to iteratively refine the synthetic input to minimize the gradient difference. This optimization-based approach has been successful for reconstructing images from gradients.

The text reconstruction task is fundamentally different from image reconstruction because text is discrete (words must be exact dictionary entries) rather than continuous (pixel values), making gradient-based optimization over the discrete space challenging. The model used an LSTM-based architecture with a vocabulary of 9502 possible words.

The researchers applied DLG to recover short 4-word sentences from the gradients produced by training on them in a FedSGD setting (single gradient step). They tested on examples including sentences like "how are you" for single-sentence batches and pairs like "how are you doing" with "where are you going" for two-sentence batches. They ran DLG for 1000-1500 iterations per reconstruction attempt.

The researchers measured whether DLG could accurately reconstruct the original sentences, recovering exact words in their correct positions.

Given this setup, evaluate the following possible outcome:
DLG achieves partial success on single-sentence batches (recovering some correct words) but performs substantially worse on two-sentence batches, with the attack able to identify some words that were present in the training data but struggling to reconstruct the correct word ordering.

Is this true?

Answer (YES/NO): YES